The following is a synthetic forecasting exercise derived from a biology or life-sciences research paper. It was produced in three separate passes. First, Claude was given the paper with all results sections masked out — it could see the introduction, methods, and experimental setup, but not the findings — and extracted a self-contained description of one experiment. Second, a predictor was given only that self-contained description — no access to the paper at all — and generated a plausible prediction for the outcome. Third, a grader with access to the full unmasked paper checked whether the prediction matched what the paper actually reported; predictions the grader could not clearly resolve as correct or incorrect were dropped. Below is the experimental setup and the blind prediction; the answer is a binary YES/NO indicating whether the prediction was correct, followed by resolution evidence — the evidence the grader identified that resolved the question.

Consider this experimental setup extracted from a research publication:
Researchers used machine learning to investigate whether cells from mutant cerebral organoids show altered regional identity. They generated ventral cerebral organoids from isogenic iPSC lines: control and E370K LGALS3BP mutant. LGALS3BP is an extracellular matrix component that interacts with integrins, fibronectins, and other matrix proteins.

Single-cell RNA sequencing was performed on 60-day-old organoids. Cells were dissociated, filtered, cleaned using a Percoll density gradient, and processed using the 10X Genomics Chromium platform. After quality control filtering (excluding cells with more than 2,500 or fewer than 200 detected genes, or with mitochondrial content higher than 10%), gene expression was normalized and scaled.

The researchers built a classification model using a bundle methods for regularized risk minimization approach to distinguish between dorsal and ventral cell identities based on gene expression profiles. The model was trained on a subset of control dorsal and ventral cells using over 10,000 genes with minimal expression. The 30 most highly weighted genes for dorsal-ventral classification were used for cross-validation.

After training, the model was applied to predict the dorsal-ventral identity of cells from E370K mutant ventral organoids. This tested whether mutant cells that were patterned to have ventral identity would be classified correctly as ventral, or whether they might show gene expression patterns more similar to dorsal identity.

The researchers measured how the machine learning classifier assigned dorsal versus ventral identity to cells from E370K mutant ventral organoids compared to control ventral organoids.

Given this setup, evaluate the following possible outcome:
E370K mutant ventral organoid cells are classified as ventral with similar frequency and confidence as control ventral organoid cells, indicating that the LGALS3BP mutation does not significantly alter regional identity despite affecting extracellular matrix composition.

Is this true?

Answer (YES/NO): NO